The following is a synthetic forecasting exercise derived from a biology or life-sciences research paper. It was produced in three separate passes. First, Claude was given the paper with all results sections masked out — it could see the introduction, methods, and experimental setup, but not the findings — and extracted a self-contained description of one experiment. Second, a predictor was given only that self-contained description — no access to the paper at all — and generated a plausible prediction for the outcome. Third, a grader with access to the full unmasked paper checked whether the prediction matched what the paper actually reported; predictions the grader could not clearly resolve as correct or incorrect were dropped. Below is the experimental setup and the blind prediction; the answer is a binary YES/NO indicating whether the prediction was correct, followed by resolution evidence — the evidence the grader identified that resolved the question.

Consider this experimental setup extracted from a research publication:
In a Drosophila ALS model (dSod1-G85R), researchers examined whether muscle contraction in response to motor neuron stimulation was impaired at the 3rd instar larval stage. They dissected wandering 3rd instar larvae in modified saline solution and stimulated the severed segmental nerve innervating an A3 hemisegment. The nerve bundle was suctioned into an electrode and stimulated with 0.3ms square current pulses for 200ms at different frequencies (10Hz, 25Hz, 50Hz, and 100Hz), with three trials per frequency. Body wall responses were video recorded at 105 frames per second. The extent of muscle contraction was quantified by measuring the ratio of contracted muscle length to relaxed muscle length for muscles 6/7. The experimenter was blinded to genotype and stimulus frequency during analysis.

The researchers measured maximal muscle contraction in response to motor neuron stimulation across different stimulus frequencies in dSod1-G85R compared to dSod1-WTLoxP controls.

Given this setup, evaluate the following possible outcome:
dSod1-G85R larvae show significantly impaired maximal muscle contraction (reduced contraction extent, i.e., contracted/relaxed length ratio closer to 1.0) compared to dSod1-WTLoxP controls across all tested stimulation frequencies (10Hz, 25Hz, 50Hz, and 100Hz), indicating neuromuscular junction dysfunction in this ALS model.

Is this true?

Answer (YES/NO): NO